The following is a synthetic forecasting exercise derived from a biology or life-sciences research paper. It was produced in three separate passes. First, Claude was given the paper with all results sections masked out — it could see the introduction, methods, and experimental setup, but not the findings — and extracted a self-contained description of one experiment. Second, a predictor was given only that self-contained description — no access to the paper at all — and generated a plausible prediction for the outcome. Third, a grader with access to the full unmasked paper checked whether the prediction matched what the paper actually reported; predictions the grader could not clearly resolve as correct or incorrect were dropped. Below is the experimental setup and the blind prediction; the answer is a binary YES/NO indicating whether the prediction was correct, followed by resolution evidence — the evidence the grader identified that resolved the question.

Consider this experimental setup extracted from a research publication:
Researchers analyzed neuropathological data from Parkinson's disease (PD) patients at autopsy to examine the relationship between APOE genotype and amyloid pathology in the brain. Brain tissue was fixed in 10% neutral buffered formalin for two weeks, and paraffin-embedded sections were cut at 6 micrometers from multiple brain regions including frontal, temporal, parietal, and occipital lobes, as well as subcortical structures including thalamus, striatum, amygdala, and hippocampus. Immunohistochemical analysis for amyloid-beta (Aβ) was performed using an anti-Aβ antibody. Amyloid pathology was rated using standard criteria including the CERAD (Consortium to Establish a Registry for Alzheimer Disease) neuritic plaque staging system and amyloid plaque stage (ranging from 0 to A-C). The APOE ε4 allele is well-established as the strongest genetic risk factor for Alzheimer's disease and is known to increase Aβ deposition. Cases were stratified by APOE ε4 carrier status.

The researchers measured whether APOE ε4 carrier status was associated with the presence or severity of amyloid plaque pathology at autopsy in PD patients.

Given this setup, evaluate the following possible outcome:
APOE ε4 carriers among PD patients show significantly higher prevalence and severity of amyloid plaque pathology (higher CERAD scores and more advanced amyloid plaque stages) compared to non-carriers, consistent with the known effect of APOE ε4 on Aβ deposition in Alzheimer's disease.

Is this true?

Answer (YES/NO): NO